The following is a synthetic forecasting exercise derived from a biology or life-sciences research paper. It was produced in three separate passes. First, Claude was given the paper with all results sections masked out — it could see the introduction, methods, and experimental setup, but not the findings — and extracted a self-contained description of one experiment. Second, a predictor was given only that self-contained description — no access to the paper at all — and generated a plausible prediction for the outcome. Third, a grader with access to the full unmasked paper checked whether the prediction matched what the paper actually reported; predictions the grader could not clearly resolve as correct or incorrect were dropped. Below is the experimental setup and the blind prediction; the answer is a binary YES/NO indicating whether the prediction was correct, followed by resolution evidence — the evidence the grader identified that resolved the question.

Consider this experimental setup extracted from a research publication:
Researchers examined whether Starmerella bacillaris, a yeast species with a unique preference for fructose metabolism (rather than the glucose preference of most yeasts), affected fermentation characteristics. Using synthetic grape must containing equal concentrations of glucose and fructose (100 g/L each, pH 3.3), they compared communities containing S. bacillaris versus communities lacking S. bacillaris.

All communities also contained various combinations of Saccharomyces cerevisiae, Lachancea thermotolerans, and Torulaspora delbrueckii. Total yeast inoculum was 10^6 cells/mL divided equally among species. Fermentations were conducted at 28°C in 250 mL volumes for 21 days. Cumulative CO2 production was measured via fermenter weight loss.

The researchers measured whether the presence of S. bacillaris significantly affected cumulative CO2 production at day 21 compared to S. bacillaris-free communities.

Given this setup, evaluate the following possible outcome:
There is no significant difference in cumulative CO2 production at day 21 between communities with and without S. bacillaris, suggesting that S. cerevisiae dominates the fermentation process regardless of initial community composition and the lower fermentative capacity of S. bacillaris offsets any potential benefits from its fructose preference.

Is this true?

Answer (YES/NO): YES